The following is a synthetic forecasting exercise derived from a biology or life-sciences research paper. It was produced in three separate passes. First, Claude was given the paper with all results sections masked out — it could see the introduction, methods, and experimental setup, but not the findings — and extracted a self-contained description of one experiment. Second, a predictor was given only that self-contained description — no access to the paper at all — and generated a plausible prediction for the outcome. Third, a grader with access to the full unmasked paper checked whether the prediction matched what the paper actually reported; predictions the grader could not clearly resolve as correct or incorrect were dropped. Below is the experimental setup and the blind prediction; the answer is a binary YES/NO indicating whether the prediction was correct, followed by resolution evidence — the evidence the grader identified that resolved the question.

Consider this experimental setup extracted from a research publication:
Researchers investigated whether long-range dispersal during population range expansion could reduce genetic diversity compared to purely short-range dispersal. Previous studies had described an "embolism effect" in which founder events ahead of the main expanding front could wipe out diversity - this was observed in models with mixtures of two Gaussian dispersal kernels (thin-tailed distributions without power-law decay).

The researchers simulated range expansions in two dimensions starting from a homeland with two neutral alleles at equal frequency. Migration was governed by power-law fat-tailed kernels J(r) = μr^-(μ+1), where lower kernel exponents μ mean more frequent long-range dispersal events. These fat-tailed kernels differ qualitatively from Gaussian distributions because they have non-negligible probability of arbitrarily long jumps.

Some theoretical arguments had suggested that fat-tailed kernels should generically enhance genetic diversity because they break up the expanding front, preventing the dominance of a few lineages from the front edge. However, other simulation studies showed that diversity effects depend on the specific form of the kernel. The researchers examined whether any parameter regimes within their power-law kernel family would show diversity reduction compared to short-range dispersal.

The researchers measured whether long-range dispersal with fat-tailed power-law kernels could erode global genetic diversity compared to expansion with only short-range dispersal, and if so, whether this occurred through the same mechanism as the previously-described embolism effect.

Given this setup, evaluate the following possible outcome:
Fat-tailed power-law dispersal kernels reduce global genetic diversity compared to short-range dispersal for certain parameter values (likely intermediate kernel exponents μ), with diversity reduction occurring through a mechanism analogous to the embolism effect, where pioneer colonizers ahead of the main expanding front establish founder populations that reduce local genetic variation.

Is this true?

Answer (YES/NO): NO